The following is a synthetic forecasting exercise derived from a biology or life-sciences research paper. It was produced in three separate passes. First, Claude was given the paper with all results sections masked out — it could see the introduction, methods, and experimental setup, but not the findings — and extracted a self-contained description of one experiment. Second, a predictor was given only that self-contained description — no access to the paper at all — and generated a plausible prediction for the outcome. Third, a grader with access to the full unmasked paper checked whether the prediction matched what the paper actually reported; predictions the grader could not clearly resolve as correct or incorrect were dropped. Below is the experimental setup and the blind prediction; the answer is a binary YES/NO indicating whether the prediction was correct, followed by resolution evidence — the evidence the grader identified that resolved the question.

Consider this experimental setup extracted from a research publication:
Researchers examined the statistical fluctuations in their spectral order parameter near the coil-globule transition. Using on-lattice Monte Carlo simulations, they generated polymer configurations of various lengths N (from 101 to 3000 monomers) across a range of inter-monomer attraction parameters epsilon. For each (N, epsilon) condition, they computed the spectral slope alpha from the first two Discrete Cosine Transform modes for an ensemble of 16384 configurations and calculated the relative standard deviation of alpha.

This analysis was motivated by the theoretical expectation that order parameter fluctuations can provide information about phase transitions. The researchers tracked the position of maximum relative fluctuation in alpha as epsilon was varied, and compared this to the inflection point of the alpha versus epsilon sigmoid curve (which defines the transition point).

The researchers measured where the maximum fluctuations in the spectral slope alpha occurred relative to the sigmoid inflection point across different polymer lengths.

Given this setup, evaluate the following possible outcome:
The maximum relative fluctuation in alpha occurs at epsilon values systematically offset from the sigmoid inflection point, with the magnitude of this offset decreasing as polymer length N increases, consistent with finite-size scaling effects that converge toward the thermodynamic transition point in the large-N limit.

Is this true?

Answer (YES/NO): YES